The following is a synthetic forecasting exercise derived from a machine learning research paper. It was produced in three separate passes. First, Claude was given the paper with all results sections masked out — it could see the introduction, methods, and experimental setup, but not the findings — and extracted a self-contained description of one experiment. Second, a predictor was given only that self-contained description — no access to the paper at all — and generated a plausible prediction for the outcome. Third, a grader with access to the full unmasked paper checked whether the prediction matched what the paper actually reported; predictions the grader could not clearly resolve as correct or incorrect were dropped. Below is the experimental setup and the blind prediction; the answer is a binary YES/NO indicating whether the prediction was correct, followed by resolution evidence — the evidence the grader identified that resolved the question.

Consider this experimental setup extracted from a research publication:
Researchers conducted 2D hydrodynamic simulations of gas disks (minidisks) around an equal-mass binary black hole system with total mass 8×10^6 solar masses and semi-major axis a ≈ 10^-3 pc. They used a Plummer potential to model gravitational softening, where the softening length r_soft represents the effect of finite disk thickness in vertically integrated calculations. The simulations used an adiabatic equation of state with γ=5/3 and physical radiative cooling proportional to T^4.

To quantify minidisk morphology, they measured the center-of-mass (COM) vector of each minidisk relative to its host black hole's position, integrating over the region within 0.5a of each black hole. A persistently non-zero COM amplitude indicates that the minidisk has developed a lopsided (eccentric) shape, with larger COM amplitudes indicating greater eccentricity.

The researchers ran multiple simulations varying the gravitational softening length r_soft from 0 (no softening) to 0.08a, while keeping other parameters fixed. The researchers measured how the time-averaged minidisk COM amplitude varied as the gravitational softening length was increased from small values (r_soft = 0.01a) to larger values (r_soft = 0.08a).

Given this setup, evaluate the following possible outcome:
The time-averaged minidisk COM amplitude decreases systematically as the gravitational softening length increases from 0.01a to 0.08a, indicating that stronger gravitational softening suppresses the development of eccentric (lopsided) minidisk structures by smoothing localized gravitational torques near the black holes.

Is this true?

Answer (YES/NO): YES